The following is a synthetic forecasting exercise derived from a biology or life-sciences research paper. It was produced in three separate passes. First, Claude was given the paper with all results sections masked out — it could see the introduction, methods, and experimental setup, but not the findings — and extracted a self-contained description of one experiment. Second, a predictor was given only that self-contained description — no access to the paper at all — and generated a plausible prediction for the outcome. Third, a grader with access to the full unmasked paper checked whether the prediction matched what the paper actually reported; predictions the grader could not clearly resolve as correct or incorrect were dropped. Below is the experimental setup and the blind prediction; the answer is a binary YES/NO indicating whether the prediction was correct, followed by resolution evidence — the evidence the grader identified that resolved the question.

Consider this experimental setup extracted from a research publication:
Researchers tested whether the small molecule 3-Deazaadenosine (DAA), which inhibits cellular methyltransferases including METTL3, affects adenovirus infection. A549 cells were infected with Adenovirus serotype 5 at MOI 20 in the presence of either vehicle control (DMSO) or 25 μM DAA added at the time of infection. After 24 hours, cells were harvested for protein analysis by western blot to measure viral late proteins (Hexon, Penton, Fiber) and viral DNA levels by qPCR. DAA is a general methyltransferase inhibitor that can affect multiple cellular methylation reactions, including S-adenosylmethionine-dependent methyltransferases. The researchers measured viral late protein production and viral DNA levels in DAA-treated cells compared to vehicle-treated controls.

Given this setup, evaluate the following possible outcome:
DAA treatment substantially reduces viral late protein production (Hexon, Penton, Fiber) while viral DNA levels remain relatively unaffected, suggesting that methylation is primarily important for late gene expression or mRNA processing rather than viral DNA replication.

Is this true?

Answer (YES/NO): NO